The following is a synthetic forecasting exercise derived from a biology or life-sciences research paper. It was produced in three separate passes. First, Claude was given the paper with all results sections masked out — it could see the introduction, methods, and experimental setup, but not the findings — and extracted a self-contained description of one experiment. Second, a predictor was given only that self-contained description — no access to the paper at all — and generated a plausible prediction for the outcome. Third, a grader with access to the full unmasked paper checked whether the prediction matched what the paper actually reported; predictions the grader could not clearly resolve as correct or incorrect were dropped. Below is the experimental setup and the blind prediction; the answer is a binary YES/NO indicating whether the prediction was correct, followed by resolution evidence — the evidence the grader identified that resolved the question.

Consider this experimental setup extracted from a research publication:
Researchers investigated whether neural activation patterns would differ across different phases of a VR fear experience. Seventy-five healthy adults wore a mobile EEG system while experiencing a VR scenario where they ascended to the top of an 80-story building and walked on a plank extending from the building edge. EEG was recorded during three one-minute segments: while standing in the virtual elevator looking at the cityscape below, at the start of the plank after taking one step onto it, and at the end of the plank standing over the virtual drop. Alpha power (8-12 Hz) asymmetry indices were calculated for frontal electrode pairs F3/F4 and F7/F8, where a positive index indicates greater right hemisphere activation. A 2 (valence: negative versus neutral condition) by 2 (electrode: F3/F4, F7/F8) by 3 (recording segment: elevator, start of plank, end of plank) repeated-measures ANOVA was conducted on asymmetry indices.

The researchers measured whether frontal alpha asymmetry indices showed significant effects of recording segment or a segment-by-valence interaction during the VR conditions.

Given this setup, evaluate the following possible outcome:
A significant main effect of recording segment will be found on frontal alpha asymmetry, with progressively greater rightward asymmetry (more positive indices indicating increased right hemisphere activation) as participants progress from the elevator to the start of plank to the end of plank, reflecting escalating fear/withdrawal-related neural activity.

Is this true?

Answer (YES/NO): NO